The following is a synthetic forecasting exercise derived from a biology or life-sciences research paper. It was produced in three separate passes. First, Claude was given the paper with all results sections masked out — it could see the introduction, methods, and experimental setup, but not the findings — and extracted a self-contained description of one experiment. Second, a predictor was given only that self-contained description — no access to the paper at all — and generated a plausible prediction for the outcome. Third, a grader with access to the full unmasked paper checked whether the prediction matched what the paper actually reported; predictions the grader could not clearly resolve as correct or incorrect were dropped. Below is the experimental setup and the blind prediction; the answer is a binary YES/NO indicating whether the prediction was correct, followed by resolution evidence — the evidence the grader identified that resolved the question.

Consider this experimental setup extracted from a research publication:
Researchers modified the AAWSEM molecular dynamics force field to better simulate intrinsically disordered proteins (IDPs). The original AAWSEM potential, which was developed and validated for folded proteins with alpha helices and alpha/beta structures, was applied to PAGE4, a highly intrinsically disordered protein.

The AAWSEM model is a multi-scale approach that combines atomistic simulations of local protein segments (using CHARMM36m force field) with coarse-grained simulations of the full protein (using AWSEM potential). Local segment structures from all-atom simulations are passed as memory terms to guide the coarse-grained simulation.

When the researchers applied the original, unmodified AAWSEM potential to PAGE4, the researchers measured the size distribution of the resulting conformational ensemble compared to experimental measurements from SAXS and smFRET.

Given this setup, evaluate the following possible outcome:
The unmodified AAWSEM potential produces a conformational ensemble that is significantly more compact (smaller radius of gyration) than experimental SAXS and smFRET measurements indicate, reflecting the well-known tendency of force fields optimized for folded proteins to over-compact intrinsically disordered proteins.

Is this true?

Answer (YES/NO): YES